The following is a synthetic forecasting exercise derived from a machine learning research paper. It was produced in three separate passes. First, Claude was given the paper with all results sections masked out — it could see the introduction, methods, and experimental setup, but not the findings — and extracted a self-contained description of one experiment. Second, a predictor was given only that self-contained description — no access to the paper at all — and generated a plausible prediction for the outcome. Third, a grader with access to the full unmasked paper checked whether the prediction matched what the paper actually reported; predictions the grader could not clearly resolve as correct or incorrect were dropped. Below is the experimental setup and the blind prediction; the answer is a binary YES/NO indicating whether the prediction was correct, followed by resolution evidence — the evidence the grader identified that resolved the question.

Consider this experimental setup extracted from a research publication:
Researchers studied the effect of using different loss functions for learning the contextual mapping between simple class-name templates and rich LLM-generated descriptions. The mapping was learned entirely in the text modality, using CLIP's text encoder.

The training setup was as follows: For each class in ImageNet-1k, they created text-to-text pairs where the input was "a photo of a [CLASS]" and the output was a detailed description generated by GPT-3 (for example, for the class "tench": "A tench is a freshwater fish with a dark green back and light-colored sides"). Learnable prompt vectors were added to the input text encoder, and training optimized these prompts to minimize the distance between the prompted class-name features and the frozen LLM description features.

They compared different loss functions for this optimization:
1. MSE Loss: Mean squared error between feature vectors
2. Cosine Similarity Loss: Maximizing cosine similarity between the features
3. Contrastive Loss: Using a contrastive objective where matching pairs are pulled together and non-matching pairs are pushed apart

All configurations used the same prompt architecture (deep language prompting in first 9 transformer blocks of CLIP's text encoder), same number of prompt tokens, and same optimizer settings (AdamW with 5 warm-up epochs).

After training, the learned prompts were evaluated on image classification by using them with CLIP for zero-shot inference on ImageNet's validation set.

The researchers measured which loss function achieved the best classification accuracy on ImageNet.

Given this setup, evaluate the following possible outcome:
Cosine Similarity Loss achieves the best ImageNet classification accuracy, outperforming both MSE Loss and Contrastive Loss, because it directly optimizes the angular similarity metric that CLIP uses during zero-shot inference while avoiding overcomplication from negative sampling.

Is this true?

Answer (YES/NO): NO